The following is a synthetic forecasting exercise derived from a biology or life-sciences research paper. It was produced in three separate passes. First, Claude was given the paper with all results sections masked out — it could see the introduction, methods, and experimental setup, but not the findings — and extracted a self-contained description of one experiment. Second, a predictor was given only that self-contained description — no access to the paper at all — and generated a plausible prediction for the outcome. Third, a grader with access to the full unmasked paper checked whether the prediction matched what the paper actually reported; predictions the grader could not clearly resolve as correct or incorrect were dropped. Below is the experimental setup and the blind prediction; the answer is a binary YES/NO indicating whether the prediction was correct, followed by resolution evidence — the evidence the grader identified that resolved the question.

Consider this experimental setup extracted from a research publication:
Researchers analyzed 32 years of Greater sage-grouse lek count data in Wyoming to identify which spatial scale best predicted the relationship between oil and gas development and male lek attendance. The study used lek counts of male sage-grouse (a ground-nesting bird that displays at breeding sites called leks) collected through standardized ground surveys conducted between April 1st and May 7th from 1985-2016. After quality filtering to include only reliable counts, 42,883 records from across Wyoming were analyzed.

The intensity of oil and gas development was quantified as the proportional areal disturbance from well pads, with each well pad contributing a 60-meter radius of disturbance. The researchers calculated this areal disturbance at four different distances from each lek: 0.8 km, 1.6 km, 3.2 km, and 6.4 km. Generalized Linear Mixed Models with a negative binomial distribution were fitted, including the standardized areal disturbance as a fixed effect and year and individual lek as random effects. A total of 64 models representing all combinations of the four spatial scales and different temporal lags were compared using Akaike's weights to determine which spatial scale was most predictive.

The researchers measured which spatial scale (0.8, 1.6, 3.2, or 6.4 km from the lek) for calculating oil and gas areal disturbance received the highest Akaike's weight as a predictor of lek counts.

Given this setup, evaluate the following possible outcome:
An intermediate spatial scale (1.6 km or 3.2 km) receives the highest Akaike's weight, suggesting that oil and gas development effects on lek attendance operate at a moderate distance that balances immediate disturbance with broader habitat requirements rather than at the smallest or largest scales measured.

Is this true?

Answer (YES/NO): YES